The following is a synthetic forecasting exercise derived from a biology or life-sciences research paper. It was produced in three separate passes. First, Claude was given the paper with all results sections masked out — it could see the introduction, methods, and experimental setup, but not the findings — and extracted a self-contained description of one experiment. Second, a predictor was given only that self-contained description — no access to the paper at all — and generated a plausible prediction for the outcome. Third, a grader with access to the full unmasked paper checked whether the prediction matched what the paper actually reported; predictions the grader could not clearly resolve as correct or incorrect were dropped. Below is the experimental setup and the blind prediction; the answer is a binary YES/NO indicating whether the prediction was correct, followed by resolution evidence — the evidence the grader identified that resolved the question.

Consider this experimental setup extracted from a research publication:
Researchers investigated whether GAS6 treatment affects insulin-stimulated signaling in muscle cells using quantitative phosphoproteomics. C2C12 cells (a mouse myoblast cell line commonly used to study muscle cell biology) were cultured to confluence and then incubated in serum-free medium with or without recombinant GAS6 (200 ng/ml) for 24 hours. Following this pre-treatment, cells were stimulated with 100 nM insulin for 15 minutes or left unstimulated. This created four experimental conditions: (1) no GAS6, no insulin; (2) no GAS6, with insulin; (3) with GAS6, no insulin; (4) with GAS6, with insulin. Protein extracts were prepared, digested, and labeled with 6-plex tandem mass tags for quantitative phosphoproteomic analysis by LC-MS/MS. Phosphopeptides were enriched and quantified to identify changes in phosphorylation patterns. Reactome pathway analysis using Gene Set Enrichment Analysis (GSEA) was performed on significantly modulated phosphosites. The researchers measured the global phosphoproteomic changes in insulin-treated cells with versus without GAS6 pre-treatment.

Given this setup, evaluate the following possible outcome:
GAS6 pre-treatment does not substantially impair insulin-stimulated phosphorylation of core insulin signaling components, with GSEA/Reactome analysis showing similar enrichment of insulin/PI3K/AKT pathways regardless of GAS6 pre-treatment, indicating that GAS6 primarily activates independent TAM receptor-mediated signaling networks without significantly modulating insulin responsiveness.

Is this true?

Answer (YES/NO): NO